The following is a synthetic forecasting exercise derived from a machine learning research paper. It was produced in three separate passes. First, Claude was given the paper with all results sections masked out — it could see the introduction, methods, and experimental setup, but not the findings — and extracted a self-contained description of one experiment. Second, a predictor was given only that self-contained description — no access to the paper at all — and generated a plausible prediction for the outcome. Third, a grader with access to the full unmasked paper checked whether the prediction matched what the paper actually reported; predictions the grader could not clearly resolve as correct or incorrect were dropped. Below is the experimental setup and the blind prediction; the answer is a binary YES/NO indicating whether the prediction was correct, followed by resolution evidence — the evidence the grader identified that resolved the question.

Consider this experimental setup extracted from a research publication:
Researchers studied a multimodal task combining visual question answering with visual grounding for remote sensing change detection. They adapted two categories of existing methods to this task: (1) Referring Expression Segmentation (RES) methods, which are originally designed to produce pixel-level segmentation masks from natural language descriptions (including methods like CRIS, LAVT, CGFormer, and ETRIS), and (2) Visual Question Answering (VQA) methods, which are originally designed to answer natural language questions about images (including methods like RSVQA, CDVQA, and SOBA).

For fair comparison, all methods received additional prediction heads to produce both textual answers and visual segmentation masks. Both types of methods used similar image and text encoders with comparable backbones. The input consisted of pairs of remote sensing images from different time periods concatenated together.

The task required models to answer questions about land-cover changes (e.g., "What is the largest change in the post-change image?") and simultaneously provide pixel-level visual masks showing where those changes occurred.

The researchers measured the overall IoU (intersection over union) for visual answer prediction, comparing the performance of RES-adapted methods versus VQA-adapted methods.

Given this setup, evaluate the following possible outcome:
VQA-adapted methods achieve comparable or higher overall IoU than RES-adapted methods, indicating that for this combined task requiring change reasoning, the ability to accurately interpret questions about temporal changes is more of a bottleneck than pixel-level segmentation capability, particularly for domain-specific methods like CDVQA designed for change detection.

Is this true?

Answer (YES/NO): NO